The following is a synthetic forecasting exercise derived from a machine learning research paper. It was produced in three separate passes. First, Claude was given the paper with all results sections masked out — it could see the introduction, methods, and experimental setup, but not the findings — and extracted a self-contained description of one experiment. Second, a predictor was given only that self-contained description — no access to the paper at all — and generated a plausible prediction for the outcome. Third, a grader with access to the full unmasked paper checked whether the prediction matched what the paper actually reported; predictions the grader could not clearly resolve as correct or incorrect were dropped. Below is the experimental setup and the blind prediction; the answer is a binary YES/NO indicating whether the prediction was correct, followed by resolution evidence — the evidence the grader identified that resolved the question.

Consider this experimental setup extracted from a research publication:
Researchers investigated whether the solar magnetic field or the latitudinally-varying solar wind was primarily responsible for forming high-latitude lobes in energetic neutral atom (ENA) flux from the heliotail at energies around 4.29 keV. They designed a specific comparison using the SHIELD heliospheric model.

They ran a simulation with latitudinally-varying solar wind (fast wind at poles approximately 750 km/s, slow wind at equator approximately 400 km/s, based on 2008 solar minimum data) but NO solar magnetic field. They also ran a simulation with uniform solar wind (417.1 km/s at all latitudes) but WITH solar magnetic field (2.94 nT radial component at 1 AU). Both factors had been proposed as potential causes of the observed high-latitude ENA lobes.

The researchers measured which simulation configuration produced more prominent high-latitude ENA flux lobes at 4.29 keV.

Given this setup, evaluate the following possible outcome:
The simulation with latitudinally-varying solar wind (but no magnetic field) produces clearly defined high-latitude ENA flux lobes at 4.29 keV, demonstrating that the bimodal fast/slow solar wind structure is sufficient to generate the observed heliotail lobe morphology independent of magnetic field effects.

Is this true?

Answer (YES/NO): NO